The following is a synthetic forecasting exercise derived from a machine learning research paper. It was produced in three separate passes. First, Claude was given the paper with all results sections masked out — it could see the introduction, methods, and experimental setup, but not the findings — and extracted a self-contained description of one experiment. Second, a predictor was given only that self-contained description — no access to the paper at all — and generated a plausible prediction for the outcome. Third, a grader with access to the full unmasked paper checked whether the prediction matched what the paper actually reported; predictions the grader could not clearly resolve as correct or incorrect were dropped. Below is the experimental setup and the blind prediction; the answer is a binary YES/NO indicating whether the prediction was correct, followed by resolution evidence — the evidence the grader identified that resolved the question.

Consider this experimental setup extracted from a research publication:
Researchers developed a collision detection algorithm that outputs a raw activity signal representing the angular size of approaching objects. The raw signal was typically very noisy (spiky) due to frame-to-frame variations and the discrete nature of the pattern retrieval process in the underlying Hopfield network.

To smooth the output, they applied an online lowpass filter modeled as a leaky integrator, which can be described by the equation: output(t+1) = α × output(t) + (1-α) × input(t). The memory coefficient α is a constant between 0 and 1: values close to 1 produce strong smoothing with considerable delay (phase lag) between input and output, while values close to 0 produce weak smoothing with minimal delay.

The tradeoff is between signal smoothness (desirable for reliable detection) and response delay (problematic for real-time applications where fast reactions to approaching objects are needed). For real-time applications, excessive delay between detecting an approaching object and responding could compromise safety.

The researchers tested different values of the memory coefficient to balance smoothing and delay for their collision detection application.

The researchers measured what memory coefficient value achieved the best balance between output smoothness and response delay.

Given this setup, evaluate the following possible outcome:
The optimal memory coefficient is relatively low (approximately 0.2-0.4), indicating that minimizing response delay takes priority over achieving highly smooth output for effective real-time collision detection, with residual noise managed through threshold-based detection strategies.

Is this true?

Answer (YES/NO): NO